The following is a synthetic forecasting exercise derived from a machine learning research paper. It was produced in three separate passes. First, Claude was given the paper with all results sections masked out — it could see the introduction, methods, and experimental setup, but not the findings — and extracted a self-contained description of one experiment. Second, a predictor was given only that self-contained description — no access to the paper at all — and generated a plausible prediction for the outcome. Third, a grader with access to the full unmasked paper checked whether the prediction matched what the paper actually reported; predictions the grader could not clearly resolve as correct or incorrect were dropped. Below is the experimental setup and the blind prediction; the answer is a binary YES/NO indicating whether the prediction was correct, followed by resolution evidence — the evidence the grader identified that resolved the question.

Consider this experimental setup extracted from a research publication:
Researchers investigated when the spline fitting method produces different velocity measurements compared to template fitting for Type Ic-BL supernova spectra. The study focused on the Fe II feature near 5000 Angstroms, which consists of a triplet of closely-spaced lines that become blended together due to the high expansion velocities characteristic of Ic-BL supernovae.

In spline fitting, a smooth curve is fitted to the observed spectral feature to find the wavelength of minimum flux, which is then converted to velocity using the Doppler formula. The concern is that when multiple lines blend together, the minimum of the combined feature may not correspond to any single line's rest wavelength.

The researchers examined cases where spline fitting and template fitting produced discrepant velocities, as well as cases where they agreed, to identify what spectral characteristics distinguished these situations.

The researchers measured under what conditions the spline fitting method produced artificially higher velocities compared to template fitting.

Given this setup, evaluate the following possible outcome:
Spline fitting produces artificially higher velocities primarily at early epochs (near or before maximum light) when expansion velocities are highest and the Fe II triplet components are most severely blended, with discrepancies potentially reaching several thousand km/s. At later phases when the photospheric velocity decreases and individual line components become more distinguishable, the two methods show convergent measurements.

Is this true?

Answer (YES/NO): NO